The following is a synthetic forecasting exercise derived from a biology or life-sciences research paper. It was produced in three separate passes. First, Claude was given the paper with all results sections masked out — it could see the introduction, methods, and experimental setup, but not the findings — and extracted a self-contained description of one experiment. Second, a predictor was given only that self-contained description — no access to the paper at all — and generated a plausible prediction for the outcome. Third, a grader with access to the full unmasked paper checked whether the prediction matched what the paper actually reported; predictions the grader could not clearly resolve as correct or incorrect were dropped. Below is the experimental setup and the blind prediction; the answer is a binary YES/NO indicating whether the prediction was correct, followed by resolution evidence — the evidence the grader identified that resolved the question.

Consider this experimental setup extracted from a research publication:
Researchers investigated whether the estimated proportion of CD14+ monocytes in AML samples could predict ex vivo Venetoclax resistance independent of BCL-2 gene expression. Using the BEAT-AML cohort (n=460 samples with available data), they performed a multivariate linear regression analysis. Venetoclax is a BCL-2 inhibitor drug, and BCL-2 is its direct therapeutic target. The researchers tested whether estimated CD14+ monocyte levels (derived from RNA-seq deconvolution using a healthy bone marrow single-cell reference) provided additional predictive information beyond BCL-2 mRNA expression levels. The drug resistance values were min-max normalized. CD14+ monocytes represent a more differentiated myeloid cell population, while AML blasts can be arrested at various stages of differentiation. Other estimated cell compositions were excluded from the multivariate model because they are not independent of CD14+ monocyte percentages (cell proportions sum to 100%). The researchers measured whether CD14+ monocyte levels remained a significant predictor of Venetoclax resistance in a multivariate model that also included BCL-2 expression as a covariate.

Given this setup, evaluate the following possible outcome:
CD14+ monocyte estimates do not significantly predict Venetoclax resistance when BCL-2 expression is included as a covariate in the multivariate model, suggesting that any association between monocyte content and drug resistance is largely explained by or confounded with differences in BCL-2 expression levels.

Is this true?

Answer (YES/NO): NO